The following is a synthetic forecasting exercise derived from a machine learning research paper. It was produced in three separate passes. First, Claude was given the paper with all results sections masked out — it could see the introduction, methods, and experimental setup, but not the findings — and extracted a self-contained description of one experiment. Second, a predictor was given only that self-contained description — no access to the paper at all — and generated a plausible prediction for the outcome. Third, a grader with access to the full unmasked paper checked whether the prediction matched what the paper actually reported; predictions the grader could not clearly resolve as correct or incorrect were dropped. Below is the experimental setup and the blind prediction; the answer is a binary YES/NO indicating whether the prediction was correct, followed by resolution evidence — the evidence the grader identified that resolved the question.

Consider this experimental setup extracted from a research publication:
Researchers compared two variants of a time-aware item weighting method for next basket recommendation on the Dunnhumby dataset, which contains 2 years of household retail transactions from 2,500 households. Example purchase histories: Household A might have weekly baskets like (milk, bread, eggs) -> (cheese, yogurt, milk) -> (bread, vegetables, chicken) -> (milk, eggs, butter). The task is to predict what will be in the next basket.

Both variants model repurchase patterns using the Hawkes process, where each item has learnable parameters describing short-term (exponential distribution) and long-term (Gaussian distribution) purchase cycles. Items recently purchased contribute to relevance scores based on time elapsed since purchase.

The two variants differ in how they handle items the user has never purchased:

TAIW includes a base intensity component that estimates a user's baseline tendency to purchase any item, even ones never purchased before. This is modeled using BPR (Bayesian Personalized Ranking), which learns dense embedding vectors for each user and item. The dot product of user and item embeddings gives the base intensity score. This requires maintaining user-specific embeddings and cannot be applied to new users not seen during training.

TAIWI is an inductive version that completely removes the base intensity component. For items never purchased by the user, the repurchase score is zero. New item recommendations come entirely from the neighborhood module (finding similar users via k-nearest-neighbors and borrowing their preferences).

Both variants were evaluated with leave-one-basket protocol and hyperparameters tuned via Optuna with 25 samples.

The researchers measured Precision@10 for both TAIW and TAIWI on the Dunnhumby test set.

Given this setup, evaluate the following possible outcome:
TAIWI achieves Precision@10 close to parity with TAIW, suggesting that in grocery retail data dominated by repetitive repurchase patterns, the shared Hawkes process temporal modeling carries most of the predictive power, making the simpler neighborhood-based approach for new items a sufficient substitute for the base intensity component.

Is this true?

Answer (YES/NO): YES